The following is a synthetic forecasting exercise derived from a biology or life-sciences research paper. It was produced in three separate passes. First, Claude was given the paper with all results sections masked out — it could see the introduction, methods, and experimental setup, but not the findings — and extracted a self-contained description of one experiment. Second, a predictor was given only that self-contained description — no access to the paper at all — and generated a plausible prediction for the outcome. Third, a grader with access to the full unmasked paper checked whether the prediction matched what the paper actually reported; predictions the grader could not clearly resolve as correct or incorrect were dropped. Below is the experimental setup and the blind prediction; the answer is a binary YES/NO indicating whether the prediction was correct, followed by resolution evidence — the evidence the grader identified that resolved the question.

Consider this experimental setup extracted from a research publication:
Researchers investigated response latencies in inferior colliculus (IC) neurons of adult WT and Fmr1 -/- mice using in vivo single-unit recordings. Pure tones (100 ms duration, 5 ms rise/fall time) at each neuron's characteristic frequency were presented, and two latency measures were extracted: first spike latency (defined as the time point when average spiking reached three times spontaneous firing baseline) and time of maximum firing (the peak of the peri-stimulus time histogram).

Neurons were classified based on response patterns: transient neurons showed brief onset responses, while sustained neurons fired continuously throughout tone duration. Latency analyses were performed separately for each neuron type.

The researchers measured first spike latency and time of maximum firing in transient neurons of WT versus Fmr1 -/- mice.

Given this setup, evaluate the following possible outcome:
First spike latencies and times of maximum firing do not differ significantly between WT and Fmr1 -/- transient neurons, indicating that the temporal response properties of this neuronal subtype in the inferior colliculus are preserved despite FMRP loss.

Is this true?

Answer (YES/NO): NO